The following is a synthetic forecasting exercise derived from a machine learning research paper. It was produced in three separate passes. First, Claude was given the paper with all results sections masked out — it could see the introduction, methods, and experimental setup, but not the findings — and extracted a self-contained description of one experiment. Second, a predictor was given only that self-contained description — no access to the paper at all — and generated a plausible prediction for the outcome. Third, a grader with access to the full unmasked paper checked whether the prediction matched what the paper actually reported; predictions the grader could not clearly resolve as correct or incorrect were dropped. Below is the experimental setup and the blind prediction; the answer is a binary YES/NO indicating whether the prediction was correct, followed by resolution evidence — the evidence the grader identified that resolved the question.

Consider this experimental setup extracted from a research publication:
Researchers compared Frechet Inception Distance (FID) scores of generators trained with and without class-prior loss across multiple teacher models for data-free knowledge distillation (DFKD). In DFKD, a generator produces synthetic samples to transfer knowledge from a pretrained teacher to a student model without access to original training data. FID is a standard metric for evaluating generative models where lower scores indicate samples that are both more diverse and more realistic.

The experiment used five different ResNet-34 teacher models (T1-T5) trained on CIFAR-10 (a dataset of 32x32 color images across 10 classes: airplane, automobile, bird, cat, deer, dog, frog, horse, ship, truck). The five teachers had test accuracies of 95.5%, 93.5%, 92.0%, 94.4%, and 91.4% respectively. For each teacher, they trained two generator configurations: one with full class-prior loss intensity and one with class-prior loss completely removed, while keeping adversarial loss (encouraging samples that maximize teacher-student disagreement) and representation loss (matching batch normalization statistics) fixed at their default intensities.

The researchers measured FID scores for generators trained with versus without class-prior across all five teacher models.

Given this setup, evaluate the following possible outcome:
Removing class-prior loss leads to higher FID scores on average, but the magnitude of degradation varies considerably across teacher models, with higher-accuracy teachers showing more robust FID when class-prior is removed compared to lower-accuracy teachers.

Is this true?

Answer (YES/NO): NO